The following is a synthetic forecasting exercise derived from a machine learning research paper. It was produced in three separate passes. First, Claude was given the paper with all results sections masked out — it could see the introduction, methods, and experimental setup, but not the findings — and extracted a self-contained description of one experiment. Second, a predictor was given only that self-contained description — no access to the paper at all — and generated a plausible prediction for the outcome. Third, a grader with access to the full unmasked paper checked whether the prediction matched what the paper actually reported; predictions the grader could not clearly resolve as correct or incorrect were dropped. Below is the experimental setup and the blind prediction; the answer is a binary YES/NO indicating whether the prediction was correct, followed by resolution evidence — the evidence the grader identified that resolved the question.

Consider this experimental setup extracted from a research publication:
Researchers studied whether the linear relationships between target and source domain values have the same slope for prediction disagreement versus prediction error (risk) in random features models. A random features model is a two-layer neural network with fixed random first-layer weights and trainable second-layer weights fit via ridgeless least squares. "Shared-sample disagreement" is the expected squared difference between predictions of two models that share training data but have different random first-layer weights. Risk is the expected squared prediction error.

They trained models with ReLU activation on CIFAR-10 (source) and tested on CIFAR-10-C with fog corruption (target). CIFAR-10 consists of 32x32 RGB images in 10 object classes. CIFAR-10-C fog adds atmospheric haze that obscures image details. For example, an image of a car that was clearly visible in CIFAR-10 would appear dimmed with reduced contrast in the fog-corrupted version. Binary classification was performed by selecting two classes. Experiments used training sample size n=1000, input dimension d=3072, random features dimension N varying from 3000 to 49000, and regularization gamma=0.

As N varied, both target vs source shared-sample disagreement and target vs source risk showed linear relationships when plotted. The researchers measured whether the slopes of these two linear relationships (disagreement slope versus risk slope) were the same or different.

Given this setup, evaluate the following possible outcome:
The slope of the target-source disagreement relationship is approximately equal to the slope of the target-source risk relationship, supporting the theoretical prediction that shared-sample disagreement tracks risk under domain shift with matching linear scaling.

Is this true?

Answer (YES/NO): YES